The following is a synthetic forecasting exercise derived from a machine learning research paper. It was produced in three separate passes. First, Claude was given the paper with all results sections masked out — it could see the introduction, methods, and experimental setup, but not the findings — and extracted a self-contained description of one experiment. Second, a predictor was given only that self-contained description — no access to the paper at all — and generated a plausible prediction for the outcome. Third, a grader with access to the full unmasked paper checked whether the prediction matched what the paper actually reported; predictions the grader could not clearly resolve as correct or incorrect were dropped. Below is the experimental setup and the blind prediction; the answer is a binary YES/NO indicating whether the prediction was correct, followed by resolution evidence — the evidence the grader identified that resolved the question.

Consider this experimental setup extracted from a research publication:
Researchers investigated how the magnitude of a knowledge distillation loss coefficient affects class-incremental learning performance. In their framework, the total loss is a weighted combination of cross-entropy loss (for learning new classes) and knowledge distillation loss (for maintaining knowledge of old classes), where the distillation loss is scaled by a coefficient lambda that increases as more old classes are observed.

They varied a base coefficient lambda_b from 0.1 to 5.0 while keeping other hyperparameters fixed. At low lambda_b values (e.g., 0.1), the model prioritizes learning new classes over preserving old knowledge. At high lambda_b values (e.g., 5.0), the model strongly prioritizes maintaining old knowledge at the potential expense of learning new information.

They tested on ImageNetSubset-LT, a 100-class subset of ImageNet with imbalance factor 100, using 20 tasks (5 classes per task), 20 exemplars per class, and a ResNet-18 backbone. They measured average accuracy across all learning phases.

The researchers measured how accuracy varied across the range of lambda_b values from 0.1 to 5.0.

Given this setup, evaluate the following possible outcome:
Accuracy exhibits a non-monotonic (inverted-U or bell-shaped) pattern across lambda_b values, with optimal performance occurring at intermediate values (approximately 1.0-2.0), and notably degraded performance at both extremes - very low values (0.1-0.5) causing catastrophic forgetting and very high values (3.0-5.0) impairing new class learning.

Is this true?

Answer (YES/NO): NO